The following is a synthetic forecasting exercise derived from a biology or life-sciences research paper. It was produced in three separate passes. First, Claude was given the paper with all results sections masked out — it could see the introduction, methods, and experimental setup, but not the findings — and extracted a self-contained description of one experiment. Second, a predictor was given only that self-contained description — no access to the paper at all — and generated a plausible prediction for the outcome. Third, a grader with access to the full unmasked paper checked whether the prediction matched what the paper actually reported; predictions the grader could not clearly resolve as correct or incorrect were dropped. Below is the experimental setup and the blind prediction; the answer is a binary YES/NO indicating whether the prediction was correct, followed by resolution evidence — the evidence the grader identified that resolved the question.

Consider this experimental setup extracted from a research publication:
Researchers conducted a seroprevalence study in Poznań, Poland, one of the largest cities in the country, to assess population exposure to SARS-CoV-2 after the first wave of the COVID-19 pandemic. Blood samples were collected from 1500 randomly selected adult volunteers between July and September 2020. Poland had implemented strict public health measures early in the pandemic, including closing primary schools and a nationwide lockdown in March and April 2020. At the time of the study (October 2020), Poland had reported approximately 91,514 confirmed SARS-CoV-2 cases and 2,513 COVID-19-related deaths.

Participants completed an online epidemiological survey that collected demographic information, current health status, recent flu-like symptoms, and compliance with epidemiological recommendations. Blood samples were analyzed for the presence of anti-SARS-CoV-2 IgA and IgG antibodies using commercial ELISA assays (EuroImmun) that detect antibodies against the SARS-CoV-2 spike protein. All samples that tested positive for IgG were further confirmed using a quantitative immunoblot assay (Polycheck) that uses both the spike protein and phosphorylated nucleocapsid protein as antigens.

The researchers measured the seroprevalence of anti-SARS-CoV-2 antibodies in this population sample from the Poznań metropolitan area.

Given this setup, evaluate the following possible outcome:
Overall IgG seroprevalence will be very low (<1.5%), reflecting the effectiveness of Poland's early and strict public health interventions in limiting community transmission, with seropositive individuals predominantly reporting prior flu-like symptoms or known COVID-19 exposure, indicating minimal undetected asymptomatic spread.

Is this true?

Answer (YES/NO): NO